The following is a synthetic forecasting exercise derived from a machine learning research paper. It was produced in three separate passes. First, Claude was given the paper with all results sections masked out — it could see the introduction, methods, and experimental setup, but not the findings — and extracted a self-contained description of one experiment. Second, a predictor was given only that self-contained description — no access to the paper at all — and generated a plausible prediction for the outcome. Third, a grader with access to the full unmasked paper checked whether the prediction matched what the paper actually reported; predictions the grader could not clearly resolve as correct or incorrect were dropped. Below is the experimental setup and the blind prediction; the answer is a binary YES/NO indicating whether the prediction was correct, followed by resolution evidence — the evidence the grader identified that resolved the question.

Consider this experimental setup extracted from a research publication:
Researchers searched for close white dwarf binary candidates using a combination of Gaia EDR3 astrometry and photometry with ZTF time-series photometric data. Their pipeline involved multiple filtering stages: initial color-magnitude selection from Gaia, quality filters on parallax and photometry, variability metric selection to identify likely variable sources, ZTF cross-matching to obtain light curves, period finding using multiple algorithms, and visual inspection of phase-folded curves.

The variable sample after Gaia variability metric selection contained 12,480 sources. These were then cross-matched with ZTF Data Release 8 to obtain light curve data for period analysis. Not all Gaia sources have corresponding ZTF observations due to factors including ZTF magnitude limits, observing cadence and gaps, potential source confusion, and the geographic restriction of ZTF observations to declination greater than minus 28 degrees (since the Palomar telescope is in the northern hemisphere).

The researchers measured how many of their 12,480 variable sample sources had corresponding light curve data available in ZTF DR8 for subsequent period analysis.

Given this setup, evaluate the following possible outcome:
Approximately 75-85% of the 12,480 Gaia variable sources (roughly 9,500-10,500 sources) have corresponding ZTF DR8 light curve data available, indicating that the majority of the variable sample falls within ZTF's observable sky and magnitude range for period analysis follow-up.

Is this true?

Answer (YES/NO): NO